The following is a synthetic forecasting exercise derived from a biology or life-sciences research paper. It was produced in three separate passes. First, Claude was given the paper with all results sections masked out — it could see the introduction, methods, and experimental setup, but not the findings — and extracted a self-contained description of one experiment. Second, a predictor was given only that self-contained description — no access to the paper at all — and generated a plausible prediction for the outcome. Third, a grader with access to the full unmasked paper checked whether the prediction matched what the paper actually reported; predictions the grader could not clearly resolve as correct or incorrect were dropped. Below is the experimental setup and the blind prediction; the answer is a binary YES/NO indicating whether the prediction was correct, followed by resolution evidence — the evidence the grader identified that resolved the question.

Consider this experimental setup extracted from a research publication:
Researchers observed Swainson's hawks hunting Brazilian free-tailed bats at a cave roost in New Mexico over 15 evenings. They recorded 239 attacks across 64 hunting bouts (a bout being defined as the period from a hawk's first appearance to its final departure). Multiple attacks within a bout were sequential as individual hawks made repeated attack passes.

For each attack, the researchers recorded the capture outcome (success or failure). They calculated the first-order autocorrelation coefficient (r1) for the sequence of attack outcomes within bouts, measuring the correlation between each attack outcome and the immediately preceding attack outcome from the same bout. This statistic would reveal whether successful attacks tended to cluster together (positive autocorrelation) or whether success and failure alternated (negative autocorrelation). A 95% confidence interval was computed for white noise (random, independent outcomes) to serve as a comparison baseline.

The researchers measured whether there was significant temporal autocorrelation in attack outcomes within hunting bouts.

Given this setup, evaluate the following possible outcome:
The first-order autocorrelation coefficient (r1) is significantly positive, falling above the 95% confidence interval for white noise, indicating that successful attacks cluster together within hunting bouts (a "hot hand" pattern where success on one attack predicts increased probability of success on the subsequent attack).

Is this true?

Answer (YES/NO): YES